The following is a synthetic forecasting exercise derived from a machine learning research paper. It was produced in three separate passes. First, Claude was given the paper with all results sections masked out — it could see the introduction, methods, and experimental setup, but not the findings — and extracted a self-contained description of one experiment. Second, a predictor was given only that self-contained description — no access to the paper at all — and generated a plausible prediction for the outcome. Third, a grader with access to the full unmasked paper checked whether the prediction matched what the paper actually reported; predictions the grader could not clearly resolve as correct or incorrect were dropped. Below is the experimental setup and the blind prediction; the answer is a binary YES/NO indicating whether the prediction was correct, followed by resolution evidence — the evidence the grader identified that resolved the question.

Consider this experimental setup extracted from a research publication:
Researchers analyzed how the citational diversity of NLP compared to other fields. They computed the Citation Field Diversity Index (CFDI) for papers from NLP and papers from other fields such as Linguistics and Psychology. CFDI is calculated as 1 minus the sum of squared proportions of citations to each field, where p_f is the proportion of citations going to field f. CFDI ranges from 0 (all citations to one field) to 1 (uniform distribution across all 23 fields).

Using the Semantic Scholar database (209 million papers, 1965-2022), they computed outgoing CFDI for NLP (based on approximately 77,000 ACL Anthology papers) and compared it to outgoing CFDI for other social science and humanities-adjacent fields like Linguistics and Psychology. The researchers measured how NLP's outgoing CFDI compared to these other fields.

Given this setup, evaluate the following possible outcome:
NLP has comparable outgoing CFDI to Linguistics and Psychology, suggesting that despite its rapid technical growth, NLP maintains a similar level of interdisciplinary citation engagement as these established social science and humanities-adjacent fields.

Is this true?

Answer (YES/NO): NO